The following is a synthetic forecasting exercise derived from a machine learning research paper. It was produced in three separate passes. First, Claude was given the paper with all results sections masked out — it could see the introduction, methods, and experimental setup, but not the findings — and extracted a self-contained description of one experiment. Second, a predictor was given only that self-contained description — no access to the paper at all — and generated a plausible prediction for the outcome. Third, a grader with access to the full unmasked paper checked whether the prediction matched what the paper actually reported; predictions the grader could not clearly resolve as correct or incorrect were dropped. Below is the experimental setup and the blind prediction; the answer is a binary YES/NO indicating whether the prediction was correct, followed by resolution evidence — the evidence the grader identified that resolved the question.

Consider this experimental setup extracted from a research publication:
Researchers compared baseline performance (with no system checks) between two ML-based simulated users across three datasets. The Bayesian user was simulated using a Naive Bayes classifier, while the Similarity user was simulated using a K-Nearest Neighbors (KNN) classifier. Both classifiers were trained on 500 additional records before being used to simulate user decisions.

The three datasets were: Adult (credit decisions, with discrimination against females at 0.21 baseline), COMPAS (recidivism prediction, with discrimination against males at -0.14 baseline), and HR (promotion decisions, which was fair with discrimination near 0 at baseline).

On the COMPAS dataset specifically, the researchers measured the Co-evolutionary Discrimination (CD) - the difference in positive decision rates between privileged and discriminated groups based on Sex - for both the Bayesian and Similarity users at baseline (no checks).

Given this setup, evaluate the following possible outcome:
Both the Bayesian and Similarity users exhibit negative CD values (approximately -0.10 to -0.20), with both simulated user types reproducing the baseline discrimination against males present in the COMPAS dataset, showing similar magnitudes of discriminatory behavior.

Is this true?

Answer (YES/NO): NO